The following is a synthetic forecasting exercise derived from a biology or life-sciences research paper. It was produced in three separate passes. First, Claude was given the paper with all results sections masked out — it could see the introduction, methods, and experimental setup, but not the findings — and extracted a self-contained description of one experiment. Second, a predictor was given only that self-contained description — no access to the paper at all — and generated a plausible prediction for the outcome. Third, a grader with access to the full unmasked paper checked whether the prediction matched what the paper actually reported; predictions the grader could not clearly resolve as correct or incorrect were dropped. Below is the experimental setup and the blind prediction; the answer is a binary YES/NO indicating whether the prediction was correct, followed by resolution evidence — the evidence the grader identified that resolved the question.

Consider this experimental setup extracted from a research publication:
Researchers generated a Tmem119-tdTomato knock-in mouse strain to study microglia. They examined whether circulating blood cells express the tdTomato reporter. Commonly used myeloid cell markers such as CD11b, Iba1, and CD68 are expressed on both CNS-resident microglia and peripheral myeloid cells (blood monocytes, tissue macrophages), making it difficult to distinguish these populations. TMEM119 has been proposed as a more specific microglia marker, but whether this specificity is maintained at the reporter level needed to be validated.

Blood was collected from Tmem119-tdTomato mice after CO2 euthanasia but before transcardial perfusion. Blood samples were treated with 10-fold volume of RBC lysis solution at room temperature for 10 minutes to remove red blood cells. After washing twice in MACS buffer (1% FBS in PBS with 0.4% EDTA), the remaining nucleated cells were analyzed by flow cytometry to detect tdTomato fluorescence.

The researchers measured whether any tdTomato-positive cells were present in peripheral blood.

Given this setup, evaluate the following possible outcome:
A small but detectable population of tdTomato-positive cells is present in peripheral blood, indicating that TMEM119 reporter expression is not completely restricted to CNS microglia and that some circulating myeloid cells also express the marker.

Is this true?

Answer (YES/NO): NO